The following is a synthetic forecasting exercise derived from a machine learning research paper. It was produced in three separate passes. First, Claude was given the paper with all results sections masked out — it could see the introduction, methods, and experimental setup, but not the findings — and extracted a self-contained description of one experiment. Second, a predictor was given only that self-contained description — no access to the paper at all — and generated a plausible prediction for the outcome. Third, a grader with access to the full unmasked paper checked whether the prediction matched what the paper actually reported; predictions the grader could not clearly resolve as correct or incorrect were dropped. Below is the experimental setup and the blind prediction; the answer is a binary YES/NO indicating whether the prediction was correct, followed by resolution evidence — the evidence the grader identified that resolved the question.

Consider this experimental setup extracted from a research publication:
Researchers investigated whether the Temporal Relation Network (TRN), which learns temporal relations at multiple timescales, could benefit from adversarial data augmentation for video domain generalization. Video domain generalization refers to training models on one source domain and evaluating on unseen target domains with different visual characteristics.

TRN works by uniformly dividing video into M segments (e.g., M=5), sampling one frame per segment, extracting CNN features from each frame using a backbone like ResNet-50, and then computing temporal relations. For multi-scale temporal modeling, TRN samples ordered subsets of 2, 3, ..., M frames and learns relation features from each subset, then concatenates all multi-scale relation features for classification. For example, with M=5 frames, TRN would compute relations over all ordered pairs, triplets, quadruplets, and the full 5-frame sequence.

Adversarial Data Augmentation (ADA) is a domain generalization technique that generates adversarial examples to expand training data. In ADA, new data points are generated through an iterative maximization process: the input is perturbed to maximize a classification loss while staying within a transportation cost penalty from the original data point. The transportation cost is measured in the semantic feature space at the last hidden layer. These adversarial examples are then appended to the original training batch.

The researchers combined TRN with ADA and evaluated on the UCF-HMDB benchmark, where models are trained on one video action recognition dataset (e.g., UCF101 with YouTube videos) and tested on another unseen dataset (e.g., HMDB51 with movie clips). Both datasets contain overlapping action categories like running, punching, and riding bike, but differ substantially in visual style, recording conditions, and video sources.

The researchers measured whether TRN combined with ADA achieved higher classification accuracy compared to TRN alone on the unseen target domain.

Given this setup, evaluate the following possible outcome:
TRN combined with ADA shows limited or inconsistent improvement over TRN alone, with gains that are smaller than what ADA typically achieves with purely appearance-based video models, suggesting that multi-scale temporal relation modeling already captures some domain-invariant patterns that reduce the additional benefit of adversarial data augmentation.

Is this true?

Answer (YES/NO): NO